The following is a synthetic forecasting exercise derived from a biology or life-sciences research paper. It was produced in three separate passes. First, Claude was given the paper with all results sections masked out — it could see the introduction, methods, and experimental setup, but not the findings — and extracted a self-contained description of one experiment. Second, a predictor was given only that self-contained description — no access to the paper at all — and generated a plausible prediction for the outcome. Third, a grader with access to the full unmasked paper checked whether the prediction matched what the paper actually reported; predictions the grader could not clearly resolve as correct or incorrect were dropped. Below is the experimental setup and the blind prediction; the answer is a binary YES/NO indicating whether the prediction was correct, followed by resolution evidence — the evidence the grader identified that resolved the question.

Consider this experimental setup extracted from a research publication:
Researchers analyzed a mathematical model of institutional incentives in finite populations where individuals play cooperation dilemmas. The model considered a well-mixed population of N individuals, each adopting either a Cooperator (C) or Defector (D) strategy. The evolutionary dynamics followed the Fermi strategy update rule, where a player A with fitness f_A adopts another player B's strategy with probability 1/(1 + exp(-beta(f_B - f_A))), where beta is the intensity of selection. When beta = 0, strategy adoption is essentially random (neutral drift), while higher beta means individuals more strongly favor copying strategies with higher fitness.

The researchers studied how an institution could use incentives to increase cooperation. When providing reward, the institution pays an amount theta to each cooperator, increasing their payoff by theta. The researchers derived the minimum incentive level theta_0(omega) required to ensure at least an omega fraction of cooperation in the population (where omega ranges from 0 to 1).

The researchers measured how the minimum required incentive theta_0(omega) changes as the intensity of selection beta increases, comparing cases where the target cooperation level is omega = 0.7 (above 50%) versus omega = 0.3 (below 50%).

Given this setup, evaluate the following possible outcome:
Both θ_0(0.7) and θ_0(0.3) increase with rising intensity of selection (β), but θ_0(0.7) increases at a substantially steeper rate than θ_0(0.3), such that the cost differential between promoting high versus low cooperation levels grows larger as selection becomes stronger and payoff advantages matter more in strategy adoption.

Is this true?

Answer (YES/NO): NO